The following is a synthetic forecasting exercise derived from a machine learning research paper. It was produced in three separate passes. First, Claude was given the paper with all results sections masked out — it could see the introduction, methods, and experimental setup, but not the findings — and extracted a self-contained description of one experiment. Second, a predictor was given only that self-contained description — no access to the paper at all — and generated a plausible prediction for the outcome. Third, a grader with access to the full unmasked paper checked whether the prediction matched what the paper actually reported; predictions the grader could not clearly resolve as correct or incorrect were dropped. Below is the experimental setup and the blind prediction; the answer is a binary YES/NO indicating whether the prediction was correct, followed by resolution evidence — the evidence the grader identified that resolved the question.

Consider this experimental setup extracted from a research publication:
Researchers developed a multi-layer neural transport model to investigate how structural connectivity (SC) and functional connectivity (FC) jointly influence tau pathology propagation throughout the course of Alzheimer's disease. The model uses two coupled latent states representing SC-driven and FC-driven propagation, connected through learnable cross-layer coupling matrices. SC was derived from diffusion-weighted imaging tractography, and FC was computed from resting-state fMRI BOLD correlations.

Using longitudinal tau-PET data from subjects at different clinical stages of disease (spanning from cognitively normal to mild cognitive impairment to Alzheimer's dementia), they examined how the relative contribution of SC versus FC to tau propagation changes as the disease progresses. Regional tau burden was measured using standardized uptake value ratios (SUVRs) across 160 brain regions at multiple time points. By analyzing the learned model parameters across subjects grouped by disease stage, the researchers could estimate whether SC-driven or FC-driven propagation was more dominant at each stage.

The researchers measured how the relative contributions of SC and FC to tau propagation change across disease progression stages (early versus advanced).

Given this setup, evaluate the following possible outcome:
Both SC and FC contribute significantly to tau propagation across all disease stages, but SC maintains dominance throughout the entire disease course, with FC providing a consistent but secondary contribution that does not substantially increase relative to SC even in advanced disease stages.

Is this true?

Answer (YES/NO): NO